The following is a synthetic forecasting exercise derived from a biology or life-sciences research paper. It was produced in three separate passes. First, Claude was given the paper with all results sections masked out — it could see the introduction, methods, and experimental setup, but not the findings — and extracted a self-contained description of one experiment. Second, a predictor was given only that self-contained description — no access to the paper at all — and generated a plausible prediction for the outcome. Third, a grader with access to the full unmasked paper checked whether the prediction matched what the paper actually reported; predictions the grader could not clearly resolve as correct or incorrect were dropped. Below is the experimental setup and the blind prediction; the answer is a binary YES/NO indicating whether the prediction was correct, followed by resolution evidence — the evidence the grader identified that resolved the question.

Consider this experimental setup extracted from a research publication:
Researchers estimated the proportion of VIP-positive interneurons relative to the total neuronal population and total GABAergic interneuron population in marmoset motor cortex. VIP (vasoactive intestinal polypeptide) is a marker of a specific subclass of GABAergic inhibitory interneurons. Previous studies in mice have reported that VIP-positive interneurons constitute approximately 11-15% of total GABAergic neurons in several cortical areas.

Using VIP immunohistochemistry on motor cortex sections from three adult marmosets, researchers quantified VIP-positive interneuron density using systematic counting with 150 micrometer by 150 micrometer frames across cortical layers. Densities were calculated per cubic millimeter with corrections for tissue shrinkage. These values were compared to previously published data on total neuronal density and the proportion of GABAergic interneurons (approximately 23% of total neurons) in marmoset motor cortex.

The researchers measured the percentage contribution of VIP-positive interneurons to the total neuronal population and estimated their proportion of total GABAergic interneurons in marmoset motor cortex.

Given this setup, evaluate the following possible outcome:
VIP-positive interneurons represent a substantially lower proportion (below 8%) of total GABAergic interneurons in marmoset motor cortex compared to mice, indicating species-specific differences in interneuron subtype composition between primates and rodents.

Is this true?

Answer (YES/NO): NO